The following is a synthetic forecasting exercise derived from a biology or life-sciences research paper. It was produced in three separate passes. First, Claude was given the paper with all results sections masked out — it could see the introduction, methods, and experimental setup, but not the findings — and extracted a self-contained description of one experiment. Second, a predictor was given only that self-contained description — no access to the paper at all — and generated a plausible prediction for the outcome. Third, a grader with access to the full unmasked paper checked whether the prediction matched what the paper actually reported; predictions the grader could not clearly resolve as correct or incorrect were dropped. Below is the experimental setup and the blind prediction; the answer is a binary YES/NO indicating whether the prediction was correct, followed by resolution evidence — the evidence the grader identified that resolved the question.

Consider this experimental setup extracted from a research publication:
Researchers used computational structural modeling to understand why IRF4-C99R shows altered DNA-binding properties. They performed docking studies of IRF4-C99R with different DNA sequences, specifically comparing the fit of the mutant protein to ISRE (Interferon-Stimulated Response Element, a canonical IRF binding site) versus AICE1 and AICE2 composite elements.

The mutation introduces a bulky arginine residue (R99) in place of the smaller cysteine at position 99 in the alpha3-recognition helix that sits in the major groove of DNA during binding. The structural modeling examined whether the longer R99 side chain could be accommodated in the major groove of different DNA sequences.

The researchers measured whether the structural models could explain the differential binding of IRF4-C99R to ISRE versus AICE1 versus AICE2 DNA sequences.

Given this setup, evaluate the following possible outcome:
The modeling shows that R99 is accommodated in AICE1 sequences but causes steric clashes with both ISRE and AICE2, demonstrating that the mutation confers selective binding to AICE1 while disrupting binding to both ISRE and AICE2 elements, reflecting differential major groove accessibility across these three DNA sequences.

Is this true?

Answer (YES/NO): NO